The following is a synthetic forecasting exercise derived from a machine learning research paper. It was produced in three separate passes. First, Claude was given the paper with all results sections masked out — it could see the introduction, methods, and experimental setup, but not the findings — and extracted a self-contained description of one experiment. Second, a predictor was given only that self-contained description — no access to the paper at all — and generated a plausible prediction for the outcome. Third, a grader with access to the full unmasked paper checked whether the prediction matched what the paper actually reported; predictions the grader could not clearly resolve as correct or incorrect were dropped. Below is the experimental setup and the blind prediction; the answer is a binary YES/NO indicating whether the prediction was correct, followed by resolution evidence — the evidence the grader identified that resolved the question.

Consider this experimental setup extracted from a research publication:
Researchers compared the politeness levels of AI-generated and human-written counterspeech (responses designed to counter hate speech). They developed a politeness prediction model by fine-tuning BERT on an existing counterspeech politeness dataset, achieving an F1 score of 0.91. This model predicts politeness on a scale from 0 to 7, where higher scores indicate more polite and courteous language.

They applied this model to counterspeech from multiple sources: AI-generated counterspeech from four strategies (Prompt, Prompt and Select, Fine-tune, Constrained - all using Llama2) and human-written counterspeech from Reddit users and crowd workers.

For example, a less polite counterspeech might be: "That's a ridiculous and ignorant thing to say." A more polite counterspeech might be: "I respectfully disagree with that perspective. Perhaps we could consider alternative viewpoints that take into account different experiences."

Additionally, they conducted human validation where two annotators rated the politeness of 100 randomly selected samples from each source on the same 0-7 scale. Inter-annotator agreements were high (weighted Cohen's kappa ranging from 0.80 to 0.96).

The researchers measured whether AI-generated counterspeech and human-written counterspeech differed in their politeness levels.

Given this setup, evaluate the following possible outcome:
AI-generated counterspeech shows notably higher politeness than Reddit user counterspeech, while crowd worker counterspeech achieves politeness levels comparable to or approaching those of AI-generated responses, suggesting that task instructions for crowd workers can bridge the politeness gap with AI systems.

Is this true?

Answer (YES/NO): NO